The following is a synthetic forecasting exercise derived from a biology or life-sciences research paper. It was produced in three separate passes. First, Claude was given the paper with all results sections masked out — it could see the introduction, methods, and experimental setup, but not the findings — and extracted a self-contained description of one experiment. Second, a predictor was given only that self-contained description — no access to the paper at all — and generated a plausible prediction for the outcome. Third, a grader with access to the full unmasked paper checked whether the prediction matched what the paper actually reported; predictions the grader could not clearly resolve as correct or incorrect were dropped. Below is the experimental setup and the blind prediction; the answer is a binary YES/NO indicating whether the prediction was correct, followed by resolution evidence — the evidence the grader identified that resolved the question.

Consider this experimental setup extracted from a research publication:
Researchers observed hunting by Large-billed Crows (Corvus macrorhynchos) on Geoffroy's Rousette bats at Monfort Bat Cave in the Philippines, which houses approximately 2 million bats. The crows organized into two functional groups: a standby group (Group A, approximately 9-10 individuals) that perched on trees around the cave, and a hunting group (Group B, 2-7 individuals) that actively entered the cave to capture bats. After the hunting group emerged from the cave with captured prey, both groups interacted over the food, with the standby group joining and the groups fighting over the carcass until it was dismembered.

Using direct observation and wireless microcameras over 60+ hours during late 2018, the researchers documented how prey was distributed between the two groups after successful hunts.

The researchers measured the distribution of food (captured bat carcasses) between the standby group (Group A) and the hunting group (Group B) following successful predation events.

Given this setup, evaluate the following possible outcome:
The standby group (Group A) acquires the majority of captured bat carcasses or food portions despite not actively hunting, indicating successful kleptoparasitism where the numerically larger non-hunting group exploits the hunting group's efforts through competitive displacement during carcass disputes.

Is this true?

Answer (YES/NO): NO